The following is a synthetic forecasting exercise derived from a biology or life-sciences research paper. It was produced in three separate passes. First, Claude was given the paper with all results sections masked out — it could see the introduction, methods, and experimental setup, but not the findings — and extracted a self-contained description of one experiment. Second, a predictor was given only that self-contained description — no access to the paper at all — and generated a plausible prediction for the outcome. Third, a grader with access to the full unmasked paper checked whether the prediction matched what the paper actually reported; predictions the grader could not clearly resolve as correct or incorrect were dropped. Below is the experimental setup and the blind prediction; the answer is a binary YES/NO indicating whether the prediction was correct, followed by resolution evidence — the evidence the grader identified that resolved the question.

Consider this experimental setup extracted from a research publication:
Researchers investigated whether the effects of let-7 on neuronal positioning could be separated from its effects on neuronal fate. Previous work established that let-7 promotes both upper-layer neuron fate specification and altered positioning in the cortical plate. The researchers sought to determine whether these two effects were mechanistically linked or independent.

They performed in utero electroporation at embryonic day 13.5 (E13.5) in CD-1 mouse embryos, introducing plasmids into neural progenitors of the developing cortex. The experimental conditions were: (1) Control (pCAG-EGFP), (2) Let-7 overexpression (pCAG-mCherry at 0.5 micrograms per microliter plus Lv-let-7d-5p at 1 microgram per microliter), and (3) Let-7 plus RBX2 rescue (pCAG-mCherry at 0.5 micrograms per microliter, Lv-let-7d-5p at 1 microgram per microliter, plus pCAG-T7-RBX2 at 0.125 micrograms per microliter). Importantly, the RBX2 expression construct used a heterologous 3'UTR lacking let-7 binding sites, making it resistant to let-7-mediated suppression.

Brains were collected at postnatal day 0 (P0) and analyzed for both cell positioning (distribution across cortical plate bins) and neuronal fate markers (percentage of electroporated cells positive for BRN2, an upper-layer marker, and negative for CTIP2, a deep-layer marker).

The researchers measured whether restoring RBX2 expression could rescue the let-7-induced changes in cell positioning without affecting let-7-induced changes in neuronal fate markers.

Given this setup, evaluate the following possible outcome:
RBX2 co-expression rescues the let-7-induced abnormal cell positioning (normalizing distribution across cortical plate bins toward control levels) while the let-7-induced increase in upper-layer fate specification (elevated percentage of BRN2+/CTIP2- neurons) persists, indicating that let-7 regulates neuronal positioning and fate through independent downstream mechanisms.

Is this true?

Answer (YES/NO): YES